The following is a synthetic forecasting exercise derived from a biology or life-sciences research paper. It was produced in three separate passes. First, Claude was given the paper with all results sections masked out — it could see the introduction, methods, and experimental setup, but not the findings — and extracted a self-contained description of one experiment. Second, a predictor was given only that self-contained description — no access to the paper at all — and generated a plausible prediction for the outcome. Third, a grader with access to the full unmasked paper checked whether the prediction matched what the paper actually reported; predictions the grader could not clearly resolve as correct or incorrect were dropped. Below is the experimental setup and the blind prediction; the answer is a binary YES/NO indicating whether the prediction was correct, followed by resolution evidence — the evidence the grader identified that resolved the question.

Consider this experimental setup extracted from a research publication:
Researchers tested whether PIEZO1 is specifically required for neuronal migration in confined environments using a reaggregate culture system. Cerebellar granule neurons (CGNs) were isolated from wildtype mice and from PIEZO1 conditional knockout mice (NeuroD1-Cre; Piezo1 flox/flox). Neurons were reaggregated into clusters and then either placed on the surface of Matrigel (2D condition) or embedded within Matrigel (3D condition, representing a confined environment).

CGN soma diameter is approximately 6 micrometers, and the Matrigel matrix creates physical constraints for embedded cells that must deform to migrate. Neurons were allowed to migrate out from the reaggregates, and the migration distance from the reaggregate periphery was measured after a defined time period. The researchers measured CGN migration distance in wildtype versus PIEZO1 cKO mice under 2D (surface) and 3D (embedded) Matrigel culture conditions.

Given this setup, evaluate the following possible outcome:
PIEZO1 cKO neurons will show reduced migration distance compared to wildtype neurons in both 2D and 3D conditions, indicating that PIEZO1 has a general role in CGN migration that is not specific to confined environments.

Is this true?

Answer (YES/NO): NO